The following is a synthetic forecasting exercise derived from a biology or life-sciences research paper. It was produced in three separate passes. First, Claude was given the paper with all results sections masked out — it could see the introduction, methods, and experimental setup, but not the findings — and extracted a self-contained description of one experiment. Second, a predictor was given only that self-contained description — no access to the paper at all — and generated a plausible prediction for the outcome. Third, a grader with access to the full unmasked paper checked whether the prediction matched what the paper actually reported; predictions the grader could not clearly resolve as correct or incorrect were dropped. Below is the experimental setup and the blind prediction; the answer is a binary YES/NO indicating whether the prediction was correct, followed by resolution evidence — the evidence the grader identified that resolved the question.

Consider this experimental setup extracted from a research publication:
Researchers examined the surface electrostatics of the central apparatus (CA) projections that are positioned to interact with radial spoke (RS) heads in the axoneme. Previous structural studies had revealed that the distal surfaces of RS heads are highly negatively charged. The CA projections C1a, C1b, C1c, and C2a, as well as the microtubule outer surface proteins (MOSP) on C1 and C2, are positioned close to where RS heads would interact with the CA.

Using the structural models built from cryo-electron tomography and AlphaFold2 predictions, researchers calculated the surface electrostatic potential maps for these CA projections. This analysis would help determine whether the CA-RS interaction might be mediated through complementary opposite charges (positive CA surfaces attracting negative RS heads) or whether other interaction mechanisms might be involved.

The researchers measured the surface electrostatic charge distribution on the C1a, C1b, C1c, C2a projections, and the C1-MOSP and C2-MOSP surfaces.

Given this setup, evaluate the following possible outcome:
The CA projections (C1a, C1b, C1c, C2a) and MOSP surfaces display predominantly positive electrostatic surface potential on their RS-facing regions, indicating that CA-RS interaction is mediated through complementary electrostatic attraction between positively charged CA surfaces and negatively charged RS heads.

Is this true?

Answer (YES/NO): NO